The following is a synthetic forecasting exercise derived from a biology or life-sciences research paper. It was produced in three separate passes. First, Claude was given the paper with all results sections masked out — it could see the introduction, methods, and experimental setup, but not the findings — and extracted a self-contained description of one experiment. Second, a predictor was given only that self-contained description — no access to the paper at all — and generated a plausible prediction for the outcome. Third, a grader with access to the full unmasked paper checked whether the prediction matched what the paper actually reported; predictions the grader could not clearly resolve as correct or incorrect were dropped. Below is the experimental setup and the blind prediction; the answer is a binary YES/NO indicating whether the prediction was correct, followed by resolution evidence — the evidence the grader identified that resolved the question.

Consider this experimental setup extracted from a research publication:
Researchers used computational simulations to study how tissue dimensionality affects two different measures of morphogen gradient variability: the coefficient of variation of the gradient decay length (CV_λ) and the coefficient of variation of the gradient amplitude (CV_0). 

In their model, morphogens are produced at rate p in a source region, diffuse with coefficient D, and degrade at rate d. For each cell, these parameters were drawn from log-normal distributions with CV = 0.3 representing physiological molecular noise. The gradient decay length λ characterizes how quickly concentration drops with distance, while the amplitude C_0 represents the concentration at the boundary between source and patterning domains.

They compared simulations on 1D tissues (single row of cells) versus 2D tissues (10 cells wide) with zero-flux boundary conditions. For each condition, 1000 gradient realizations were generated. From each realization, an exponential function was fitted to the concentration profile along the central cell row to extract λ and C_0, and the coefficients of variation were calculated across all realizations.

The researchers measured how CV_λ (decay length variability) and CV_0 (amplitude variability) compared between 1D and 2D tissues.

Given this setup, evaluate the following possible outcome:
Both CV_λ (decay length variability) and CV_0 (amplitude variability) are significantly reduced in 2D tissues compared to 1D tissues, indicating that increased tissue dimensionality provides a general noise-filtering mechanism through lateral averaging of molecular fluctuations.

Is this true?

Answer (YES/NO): YES